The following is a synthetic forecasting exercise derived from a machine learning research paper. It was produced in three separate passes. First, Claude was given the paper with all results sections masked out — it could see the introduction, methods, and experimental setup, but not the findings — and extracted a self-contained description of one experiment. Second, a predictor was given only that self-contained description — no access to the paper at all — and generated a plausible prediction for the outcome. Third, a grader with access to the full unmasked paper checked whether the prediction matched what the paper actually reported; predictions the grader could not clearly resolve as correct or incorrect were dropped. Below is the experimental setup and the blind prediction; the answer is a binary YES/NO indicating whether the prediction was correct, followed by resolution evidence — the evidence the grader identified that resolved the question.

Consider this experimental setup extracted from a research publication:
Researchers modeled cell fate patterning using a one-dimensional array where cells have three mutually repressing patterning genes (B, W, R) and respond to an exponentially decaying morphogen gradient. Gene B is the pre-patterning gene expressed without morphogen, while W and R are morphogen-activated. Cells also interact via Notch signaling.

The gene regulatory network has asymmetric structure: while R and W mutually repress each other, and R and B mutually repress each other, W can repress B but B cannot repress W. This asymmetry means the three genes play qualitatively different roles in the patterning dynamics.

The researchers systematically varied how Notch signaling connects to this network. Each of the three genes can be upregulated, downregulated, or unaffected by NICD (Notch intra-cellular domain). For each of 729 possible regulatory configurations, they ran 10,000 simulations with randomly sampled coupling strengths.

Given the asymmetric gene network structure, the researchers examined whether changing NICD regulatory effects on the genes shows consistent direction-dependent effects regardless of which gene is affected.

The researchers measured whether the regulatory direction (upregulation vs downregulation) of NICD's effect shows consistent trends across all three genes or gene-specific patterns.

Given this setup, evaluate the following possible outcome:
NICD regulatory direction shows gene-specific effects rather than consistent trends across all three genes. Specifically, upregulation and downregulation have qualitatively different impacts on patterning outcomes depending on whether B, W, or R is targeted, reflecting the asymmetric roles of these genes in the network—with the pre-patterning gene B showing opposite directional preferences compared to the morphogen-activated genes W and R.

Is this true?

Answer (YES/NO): NO